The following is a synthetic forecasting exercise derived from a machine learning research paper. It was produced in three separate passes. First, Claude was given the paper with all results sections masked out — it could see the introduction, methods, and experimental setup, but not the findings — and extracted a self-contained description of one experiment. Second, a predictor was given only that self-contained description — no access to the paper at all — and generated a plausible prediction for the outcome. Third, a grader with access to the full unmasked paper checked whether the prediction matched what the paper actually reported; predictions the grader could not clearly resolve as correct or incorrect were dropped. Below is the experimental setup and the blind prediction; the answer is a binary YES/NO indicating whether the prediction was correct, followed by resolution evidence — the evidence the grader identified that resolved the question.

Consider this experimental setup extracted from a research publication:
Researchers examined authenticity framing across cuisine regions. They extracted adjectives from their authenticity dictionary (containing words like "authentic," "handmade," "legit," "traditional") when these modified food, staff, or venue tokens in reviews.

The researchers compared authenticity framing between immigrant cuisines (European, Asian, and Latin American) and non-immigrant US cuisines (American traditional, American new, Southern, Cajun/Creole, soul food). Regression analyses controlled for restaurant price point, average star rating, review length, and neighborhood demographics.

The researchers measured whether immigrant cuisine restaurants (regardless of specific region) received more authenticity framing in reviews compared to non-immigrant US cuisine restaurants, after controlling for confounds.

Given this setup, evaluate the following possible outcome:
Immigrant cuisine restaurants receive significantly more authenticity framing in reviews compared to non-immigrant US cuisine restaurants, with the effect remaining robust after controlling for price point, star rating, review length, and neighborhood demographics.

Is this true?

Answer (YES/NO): YES